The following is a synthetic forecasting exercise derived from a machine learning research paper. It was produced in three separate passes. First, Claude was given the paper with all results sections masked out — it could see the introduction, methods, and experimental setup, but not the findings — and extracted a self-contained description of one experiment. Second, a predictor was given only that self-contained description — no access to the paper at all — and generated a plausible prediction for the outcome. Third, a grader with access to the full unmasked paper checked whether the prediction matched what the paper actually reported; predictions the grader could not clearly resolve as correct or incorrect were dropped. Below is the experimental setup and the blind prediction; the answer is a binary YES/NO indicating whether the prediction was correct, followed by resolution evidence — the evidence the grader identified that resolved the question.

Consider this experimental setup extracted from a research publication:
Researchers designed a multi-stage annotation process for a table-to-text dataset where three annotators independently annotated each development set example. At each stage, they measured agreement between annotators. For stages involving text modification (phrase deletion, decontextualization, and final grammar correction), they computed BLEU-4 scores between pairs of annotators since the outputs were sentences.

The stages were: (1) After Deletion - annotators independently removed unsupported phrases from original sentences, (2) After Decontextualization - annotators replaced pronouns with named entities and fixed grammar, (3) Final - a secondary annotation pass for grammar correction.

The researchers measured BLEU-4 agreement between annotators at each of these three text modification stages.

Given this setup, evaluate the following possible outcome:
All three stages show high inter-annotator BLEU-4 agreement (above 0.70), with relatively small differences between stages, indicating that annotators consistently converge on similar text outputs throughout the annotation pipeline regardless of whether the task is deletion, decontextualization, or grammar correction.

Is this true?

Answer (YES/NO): NO